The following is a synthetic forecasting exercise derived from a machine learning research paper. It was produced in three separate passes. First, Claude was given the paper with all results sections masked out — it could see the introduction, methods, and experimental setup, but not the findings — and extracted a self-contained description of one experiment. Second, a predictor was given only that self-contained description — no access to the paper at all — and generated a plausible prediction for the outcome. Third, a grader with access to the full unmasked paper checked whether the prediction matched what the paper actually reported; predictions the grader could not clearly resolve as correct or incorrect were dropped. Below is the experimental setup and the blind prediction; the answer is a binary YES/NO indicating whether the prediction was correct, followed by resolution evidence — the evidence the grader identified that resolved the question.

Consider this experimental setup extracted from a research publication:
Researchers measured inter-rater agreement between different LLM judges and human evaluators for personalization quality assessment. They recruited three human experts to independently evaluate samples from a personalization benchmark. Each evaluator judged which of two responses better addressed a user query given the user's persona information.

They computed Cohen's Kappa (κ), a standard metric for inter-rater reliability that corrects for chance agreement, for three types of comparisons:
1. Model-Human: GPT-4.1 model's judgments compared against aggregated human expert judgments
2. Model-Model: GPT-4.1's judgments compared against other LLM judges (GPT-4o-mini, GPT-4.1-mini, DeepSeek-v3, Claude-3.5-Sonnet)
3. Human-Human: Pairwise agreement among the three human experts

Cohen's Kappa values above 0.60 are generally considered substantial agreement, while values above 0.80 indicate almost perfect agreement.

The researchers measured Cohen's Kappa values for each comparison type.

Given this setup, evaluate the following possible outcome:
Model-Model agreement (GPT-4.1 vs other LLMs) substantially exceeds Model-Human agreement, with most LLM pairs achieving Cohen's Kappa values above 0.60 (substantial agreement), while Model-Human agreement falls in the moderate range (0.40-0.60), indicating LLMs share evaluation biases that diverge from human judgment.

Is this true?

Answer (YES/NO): NO